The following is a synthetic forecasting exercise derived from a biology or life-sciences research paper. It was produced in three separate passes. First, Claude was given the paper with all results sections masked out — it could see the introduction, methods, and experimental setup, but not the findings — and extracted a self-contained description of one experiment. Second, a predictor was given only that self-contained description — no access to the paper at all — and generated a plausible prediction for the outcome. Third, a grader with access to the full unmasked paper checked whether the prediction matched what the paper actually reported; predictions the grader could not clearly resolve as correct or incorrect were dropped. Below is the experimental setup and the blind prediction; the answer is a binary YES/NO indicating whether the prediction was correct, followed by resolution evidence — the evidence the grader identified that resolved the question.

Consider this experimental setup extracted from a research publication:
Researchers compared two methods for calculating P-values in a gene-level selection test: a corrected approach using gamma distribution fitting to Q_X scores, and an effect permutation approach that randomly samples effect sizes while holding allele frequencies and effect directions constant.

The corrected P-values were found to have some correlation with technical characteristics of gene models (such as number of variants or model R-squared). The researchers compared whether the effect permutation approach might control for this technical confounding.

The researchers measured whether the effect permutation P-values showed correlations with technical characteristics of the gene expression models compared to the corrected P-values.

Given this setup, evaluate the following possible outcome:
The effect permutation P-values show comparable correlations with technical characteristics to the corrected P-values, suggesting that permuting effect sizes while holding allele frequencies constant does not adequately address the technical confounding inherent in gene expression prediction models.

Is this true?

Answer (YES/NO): NO